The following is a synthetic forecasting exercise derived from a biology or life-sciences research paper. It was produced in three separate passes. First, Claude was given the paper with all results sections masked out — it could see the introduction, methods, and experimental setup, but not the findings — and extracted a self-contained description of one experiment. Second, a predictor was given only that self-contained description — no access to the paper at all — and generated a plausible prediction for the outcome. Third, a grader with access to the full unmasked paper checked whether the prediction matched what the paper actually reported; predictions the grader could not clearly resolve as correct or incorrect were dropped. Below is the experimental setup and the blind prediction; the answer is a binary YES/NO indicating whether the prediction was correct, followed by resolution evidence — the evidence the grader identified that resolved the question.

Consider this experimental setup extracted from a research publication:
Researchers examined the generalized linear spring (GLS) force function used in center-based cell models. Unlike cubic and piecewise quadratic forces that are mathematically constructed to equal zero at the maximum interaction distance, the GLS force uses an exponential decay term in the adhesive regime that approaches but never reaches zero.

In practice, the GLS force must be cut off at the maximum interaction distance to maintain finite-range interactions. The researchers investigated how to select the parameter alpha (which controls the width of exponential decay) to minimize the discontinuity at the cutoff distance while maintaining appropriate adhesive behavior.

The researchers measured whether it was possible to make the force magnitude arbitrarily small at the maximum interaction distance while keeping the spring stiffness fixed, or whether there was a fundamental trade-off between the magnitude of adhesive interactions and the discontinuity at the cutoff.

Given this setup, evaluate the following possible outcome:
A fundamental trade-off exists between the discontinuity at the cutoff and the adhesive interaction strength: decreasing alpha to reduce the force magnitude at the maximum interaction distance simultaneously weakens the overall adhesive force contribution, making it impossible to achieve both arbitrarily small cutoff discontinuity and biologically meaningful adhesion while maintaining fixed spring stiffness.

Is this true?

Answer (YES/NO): NO